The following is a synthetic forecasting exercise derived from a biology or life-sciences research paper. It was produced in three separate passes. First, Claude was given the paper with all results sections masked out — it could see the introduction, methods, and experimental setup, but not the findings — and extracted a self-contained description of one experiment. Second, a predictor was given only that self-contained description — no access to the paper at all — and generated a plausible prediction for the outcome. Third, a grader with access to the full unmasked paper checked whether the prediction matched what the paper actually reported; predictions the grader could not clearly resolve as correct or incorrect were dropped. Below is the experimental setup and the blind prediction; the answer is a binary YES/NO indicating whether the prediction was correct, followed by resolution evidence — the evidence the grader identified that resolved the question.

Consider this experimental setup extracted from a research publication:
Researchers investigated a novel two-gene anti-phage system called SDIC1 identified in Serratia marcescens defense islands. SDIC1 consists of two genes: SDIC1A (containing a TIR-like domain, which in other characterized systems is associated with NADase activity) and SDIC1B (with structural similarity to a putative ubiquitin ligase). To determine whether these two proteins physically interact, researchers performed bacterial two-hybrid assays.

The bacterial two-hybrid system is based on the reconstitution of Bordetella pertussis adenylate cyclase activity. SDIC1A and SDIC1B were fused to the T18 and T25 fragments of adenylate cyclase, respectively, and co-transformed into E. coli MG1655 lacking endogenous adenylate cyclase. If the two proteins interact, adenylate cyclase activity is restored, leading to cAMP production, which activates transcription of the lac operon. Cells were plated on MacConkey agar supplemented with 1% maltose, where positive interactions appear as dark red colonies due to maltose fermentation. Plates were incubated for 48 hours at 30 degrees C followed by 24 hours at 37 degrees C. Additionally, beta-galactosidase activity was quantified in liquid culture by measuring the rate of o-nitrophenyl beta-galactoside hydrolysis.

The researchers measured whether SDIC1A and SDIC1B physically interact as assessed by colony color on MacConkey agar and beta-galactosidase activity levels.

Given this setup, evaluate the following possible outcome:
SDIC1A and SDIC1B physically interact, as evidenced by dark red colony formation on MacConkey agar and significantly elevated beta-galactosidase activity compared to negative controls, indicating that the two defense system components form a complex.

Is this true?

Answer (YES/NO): YES